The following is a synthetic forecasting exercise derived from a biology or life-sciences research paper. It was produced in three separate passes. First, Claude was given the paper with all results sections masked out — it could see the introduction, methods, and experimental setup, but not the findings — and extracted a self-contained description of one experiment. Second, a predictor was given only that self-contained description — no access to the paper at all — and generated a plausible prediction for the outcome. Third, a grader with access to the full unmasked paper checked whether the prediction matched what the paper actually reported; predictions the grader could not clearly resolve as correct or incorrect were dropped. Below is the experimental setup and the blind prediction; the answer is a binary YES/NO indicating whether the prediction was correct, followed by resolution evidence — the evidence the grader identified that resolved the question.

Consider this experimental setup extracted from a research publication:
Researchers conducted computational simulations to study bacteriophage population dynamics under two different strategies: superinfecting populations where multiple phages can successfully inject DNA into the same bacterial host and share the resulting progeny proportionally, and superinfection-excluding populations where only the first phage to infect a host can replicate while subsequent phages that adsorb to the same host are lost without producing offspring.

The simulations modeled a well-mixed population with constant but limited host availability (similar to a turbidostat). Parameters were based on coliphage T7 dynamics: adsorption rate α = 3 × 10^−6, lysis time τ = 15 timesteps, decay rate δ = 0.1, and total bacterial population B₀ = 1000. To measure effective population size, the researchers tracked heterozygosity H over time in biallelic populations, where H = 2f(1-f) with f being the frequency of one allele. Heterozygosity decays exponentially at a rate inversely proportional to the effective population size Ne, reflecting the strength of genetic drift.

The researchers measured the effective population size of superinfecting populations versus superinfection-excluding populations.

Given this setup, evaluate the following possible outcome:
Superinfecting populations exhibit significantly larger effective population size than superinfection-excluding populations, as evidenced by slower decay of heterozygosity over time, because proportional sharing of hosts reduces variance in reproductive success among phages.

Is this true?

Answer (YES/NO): YES